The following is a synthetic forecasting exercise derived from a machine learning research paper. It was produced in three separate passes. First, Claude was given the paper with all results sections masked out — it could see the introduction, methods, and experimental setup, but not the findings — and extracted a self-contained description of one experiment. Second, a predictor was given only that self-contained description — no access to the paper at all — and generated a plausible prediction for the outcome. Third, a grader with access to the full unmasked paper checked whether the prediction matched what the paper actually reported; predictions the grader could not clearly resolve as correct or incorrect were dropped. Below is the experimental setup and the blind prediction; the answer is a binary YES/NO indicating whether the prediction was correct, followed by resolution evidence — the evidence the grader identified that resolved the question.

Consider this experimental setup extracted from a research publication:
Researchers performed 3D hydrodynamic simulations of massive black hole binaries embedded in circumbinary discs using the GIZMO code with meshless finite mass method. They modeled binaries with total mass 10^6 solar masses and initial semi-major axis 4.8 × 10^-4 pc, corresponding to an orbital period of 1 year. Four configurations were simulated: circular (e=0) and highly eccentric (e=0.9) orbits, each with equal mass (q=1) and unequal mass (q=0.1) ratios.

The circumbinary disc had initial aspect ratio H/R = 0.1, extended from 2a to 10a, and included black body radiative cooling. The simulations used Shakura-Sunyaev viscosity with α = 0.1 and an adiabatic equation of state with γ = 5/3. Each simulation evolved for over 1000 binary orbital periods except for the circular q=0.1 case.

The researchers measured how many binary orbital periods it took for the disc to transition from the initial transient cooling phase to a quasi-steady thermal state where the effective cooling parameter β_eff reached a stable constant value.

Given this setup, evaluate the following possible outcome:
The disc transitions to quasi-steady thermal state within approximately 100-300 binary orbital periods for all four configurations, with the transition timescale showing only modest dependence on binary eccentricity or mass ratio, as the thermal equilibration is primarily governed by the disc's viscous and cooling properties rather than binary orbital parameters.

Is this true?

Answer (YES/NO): NO